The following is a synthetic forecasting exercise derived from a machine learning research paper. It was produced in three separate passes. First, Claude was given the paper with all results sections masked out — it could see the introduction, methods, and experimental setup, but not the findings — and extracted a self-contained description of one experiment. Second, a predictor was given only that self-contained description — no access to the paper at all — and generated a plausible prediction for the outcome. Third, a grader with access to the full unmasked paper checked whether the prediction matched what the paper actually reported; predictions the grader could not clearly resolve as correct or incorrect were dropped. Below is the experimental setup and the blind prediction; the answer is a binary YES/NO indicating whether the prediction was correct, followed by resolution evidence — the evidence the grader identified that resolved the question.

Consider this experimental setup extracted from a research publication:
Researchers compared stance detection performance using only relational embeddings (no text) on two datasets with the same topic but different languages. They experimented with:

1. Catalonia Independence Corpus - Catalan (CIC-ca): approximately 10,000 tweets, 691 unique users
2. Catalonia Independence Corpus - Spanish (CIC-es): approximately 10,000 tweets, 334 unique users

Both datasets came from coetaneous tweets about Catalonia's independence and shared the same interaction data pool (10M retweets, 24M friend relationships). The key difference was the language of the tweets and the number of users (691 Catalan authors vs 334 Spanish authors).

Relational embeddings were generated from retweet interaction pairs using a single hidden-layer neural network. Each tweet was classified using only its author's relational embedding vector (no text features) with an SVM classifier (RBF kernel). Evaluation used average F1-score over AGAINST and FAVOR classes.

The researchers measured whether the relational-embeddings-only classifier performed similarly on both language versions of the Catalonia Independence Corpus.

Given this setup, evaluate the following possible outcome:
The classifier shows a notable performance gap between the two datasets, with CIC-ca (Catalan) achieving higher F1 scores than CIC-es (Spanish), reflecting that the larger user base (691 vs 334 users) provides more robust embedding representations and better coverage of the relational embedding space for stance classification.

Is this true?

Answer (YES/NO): NO